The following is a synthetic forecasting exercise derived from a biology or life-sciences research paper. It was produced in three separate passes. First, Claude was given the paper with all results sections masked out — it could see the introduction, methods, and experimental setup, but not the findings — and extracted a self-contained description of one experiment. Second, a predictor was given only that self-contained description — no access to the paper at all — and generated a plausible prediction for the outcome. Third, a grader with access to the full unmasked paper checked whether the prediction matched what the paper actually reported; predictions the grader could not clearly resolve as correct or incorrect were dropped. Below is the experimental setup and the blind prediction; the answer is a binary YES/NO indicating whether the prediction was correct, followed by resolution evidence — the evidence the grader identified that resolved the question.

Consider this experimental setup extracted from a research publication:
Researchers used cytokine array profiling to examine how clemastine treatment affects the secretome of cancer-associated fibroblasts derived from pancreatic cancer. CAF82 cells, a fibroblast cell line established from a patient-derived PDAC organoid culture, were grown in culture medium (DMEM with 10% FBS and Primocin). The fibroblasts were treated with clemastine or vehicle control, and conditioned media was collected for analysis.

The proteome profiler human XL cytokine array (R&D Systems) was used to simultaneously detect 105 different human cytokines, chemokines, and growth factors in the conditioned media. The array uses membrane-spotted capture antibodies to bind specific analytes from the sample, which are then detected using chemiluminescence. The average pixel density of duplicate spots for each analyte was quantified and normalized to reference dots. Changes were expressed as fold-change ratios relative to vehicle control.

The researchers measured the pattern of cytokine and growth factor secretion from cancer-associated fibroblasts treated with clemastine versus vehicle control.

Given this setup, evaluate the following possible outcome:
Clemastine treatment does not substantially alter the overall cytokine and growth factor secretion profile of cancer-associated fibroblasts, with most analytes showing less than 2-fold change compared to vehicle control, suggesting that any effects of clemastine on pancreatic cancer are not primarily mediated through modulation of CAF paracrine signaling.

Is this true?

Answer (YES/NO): NO